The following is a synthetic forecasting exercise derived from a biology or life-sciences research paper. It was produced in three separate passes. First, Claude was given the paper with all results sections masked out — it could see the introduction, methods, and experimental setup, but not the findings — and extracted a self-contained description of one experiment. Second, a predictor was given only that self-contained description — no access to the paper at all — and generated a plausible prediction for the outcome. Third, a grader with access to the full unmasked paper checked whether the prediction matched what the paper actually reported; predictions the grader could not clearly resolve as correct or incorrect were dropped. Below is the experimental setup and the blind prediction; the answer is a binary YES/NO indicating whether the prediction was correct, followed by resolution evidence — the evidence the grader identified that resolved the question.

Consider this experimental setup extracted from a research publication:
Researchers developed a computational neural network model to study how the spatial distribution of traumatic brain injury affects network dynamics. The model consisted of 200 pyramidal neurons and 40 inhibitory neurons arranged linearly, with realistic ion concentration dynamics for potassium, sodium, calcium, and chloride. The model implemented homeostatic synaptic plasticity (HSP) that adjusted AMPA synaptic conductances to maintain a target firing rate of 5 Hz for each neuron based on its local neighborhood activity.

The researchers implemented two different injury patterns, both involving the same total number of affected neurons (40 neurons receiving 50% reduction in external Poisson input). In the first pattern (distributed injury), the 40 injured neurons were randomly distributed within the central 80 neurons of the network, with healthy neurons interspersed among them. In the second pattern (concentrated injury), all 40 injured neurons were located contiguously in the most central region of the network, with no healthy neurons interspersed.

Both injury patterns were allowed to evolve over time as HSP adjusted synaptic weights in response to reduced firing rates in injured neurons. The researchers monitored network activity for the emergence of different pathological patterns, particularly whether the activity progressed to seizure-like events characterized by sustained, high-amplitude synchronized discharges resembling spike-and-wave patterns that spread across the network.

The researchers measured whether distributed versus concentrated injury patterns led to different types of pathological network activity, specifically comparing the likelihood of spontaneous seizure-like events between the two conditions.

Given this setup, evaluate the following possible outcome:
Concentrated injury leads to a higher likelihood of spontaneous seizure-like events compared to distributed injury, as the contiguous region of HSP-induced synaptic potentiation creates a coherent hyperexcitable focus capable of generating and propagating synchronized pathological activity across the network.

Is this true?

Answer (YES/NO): YES